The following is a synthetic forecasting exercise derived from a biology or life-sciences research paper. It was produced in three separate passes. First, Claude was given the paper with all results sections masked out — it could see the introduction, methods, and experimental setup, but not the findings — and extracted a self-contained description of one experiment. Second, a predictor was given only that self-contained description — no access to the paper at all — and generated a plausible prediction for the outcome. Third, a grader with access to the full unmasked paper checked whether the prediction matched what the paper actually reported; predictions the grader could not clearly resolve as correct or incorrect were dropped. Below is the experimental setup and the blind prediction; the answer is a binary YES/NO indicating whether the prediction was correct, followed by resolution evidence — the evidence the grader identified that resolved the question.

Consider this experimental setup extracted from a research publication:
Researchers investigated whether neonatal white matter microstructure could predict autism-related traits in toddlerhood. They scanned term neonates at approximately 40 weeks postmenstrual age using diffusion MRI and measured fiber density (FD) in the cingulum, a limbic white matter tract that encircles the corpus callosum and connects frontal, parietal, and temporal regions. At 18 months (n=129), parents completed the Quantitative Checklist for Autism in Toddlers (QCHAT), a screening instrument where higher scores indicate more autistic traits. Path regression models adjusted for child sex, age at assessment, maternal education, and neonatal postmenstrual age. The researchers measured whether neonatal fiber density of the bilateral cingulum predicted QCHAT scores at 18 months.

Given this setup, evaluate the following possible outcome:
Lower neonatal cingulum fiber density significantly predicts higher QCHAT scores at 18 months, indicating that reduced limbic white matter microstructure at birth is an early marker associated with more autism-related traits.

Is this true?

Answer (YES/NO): NO